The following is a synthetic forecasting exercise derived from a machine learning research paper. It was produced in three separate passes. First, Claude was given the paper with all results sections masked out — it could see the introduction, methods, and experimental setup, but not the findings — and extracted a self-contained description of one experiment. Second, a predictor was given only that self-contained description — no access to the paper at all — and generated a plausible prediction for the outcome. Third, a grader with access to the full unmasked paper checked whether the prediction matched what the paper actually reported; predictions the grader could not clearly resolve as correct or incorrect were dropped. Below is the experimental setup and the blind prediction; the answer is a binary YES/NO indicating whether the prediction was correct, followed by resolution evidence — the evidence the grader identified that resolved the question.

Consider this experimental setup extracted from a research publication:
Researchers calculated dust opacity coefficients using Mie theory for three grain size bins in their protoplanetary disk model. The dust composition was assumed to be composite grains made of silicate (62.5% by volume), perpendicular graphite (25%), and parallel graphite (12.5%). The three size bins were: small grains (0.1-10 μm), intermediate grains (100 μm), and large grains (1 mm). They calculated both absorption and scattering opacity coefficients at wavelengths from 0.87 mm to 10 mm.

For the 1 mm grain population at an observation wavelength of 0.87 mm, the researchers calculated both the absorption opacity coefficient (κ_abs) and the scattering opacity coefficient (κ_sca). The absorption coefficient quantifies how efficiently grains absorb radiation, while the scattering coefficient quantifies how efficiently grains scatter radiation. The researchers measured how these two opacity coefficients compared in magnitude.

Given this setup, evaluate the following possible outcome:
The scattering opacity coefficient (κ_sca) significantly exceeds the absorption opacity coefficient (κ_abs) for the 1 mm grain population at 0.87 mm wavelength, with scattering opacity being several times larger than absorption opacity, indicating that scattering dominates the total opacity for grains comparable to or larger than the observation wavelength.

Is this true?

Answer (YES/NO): NO